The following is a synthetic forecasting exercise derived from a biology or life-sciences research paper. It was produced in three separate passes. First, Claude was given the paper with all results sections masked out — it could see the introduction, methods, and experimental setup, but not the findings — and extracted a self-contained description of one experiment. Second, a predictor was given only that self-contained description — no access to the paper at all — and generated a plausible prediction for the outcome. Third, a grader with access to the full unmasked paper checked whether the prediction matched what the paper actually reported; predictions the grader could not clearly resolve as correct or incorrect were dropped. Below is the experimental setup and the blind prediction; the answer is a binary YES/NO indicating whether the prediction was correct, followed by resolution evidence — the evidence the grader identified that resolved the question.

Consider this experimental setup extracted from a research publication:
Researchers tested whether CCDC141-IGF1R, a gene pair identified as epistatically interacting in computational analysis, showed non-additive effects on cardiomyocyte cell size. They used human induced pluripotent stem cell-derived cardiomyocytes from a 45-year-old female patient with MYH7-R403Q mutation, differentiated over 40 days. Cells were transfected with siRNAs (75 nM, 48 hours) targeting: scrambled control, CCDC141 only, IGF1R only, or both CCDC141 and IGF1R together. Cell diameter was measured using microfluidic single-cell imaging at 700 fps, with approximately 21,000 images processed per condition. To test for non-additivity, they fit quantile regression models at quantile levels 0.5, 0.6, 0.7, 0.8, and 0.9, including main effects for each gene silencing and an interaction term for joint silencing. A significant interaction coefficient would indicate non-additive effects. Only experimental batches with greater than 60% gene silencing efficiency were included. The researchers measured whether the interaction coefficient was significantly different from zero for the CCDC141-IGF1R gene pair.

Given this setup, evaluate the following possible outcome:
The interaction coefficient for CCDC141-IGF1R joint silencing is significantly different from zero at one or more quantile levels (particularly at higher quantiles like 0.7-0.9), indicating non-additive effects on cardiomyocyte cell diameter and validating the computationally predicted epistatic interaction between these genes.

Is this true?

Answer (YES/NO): YES